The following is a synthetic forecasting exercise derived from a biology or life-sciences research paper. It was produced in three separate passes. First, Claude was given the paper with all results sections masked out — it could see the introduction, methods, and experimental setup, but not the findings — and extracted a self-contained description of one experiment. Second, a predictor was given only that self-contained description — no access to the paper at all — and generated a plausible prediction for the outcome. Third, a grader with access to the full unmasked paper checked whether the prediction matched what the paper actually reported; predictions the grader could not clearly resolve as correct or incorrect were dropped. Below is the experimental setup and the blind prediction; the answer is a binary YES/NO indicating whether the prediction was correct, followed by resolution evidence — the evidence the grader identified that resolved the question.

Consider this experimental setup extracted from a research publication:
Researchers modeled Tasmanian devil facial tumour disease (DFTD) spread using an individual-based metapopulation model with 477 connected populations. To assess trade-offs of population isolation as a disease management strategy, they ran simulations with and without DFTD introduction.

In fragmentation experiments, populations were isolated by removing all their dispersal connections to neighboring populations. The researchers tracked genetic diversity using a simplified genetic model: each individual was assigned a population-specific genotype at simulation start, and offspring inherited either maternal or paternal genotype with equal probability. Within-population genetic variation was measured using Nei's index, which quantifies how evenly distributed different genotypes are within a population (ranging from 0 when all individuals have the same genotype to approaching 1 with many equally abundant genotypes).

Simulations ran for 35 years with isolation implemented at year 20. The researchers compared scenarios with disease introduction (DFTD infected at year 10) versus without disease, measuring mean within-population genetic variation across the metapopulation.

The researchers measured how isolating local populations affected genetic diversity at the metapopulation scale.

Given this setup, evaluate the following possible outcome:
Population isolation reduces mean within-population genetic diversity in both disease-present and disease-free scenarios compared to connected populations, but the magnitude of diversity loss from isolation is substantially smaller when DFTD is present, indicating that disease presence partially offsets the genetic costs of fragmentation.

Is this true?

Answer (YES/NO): NO